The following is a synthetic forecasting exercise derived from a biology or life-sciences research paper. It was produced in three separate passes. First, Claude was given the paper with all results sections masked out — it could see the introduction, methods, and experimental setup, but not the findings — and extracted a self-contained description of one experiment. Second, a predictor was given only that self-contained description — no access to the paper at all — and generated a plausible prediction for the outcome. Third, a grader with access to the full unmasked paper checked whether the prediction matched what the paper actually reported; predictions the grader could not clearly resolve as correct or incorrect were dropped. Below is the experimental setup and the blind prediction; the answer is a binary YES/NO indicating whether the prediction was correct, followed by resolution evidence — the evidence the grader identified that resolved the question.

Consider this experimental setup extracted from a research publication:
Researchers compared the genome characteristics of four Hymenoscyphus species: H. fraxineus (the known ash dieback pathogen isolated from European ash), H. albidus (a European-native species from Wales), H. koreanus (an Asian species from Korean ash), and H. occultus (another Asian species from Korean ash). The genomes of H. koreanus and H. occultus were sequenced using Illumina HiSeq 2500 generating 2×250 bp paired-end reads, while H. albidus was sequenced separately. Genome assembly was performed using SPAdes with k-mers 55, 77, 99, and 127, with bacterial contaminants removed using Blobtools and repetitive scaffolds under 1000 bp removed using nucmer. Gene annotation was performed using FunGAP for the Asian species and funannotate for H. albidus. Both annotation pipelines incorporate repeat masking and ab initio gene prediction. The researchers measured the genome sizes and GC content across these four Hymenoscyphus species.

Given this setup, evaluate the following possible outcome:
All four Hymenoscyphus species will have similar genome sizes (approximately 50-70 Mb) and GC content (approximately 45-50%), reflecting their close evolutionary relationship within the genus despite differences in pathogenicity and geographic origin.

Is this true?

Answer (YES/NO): NO